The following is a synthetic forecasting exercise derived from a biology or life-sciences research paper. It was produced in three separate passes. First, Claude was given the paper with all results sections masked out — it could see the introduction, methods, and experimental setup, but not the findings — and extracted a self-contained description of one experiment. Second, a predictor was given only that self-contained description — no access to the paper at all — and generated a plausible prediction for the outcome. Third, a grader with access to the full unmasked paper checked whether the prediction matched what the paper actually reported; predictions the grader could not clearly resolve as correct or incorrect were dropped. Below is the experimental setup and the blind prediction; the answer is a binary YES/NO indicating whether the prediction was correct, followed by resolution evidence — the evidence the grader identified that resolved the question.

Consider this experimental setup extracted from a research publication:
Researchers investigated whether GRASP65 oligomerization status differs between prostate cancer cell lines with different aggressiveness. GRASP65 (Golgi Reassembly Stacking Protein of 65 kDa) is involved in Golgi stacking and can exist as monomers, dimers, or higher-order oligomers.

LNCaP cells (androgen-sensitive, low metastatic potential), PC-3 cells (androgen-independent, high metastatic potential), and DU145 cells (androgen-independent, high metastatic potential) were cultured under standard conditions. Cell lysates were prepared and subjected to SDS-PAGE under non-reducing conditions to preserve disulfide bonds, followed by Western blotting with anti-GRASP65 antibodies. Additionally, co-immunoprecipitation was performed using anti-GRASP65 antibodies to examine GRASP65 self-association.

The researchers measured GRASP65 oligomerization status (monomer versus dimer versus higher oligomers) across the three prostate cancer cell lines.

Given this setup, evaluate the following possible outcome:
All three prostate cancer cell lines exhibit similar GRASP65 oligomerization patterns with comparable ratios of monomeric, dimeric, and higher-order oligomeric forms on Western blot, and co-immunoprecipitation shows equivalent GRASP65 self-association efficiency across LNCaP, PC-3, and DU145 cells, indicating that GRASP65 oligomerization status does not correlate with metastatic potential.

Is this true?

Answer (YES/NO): NO